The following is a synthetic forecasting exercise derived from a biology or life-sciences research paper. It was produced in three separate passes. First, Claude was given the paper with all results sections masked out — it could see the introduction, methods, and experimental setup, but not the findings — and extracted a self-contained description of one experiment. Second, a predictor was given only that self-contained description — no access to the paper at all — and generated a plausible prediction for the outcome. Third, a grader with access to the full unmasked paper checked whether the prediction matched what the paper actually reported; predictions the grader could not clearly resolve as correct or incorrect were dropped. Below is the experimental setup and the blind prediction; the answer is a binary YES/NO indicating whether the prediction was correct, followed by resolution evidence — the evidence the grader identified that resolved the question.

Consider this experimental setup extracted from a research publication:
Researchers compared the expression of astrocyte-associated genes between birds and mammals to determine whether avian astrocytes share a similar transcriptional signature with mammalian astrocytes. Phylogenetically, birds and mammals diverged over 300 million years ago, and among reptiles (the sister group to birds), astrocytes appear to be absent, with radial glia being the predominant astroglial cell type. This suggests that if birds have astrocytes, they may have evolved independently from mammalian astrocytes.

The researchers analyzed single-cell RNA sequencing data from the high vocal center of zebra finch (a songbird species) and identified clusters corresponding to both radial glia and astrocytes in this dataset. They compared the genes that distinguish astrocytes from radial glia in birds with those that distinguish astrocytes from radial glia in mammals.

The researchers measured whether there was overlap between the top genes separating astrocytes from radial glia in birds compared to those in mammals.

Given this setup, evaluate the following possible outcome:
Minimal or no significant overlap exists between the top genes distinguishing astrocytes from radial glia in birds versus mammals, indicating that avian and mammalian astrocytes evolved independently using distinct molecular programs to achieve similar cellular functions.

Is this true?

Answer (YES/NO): NO